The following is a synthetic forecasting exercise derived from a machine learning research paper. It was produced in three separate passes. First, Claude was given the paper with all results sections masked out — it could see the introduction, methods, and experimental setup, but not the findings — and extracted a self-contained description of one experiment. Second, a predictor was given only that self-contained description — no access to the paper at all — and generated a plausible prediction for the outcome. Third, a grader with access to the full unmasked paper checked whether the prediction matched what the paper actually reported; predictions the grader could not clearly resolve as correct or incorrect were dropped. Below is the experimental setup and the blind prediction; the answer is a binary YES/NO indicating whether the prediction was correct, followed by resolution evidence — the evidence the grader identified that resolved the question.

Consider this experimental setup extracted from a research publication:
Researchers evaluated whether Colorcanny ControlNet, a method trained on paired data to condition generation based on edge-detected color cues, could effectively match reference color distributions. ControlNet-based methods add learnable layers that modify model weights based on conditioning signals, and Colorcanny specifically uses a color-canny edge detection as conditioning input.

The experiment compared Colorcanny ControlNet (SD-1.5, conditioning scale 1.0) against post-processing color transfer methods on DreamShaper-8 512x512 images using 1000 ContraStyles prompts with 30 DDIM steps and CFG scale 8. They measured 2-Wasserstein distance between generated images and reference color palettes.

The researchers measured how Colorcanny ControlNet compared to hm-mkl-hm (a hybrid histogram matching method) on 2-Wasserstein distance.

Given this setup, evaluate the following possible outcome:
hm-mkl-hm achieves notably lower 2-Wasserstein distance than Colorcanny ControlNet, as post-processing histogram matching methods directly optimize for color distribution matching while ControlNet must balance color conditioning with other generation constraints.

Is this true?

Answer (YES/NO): YES